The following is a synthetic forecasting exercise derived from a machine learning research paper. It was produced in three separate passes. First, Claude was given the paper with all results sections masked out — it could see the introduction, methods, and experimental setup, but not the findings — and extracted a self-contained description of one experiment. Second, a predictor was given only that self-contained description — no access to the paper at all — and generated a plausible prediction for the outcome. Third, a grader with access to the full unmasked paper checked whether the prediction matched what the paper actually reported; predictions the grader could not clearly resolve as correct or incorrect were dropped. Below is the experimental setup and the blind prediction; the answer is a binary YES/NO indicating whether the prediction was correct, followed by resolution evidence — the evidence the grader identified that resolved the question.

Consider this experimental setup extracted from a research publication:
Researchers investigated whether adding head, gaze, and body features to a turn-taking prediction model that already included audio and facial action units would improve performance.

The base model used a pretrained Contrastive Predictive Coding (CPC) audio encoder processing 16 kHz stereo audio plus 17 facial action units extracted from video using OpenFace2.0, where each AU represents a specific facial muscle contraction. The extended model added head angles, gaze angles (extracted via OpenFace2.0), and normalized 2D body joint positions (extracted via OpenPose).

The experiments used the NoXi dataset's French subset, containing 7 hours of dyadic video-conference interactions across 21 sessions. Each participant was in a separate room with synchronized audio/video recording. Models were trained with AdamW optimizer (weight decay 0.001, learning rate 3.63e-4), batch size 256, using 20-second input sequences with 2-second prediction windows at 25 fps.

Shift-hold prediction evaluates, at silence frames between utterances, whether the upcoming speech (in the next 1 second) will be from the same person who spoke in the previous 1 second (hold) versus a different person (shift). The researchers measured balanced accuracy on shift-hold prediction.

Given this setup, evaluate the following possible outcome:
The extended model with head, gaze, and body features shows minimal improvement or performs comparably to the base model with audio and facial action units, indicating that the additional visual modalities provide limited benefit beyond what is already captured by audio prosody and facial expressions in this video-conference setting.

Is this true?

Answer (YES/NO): NO